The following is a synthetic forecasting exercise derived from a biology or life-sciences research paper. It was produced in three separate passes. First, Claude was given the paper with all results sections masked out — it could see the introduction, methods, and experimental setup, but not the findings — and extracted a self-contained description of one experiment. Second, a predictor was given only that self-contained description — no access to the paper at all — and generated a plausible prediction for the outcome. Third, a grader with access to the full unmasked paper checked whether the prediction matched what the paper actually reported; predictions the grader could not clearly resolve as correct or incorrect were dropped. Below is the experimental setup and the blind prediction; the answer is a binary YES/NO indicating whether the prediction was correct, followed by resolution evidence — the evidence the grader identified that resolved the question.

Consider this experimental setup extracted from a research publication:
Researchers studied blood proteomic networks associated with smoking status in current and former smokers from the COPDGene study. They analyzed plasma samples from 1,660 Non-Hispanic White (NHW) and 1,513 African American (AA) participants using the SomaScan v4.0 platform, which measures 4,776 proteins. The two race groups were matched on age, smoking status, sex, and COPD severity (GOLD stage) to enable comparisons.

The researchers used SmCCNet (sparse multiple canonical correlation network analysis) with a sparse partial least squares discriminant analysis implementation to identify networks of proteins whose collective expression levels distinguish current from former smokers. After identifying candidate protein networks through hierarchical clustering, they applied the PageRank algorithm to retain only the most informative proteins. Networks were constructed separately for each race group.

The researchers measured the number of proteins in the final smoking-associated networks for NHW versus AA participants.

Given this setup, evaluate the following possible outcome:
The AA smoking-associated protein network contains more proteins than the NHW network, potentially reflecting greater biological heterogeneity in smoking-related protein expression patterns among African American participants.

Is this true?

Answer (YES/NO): NO